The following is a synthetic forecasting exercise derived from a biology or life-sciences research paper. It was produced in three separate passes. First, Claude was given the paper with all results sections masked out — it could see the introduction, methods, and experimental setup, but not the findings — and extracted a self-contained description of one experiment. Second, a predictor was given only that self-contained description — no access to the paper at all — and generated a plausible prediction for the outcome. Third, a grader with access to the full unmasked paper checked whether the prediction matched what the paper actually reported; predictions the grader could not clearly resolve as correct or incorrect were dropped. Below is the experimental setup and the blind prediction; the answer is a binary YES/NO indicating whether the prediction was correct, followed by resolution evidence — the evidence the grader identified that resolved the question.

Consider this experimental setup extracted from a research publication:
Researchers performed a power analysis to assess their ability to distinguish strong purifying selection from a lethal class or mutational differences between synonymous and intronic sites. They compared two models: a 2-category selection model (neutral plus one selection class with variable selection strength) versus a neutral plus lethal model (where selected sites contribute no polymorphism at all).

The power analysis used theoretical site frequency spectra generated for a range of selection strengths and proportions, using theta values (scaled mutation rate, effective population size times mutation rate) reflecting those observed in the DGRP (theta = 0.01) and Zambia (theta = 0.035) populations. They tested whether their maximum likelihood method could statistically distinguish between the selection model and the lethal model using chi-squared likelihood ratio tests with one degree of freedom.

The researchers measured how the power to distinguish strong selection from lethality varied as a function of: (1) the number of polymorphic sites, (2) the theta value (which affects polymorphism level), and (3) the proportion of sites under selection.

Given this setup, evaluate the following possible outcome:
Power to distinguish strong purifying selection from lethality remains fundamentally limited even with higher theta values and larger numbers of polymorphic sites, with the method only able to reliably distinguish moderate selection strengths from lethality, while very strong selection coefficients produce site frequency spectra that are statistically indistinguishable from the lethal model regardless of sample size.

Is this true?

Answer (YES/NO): NO